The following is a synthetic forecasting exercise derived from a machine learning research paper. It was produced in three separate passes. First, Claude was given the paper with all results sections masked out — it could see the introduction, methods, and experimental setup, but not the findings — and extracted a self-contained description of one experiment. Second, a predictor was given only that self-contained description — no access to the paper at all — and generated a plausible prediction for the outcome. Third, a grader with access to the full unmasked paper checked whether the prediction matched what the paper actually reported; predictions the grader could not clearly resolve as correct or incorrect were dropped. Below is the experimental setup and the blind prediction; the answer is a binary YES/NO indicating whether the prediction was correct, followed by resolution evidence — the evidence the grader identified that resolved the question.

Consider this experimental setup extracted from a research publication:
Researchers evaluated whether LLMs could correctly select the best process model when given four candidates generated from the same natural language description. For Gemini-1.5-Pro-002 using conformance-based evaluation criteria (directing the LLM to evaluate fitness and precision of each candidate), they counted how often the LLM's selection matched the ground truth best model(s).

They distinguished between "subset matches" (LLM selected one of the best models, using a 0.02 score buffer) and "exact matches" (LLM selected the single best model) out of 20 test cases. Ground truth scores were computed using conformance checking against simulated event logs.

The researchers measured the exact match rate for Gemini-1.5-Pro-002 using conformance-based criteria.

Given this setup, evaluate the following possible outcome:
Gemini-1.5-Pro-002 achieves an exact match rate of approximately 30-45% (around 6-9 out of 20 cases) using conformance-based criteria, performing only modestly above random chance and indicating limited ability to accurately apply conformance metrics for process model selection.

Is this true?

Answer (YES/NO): YES